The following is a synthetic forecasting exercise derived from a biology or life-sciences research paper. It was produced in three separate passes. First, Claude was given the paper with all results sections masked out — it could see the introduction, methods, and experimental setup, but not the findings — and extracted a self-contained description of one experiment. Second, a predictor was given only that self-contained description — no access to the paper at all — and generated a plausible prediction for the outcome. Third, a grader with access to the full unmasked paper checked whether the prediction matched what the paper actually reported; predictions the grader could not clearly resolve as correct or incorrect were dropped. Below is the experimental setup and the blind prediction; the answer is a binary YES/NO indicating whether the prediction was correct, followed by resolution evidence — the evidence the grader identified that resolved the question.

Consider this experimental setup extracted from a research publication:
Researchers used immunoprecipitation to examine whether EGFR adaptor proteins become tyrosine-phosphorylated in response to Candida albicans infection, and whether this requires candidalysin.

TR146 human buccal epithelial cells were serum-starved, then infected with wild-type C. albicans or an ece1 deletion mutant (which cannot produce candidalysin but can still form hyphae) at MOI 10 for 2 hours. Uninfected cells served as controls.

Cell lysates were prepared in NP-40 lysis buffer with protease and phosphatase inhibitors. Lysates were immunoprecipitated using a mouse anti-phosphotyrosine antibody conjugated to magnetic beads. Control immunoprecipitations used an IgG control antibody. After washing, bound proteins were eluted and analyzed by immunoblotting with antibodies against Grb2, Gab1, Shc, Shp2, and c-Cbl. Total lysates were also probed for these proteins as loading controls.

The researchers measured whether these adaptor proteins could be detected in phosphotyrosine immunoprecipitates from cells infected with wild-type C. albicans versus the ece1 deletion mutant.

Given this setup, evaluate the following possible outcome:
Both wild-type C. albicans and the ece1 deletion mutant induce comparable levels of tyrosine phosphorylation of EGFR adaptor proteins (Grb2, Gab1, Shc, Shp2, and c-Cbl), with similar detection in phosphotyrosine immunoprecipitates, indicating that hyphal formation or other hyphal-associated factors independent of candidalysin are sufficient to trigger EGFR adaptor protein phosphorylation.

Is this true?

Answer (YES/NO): NO